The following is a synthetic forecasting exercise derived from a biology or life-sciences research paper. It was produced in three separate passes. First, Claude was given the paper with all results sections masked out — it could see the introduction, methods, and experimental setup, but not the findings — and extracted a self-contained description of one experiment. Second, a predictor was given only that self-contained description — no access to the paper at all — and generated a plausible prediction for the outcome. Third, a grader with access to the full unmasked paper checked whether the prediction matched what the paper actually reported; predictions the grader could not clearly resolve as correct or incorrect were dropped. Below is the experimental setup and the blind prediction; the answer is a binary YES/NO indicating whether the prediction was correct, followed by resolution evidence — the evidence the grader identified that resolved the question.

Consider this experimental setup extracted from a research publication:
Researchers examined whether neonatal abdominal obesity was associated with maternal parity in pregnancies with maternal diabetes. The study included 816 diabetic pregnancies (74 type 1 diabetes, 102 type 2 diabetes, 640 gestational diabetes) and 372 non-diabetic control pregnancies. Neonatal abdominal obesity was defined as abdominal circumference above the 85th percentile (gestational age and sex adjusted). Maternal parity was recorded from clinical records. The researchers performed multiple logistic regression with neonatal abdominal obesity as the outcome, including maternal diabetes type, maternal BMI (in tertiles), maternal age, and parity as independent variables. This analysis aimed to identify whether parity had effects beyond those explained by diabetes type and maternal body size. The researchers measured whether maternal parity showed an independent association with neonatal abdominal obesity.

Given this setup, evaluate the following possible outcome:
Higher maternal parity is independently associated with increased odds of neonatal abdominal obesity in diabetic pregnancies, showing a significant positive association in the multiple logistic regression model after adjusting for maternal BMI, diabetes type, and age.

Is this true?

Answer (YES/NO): YES